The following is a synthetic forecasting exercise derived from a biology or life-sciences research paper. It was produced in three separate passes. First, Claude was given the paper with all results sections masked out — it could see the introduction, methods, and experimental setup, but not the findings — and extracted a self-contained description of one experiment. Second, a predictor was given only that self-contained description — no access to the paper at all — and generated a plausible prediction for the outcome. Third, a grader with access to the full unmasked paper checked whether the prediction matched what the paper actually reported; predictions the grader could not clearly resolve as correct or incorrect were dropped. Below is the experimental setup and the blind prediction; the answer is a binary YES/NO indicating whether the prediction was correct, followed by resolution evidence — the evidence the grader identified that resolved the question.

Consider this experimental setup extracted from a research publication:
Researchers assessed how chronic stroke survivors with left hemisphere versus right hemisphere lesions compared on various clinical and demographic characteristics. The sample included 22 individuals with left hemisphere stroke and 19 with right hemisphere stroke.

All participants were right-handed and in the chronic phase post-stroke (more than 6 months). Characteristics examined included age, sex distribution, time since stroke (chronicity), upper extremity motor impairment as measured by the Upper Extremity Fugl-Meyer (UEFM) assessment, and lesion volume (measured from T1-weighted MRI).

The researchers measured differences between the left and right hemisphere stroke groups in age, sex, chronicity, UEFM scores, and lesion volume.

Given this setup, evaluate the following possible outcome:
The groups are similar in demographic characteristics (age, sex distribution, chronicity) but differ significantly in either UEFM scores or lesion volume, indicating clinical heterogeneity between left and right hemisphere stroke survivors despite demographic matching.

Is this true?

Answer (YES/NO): NO